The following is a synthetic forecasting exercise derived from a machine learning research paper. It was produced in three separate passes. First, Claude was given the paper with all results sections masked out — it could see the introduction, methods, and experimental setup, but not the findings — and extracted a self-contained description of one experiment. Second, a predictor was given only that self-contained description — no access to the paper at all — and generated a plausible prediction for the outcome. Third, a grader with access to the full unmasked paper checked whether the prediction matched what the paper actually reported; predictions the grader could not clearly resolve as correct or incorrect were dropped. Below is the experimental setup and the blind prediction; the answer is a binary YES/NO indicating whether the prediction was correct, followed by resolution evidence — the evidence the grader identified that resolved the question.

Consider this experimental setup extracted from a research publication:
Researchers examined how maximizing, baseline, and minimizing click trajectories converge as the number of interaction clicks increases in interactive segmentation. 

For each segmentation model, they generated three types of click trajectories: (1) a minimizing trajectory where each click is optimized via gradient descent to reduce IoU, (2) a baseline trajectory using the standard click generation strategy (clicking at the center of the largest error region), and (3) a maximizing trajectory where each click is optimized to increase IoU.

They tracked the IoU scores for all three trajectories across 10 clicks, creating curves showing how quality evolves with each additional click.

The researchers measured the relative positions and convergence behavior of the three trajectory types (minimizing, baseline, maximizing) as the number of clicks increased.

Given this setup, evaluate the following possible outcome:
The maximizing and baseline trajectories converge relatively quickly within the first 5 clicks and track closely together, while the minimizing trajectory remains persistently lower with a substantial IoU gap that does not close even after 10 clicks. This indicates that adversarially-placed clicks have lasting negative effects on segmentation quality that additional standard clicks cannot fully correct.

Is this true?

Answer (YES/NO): NO